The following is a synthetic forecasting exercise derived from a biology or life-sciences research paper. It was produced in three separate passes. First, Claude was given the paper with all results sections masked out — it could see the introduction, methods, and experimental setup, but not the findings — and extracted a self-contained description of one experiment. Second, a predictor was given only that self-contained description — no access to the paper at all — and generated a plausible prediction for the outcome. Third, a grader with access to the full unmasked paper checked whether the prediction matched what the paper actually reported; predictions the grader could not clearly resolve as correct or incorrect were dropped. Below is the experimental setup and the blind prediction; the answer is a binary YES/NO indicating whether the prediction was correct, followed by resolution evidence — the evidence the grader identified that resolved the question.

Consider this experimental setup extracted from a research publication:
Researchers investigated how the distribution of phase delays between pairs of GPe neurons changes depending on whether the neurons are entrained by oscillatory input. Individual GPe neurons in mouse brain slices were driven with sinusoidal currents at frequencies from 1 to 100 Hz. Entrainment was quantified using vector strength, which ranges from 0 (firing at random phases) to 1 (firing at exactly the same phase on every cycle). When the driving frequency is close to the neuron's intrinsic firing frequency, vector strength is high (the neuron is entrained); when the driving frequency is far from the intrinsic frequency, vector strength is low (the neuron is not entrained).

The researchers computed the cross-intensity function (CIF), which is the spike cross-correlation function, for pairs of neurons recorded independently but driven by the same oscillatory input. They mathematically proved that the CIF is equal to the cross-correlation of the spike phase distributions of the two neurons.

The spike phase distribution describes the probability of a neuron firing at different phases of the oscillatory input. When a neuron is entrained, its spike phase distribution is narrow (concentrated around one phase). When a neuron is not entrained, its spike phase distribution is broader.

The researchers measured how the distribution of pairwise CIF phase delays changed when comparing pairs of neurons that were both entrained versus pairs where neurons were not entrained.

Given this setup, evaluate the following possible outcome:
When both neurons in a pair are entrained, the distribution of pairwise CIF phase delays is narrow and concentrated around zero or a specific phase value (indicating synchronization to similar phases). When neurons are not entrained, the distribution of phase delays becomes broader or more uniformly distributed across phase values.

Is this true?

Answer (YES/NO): NO